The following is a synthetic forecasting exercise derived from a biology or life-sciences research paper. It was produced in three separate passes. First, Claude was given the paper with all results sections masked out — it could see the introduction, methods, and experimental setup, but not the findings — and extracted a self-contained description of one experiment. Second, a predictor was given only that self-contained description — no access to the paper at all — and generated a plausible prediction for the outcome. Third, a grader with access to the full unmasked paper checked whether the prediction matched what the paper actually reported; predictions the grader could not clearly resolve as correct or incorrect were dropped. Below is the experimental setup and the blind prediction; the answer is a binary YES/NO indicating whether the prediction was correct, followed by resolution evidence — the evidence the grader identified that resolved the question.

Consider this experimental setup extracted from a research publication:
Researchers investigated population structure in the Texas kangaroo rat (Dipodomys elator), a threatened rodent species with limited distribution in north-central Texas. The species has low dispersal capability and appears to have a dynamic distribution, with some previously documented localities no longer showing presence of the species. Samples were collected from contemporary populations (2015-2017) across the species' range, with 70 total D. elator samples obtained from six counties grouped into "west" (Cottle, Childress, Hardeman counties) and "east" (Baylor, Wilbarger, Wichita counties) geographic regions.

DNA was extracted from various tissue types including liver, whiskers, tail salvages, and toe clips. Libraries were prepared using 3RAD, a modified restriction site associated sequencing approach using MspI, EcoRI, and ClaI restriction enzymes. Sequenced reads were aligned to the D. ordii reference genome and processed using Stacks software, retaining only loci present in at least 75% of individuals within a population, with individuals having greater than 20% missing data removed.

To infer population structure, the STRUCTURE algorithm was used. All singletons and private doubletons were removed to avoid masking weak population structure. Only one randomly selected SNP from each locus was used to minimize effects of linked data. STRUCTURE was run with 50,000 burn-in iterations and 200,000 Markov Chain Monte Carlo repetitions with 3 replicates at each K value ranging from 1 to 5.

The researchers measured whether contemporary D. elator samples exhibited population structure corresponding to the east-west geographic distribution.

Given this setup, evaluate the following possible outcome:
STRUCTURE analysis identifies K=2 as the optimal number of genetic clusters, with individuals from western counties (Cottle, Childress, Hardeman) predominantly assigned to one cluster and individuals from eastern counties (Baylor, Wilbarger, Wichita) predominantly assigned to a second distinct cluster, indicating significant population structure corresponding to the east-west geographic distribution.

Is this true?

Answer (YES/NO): NO